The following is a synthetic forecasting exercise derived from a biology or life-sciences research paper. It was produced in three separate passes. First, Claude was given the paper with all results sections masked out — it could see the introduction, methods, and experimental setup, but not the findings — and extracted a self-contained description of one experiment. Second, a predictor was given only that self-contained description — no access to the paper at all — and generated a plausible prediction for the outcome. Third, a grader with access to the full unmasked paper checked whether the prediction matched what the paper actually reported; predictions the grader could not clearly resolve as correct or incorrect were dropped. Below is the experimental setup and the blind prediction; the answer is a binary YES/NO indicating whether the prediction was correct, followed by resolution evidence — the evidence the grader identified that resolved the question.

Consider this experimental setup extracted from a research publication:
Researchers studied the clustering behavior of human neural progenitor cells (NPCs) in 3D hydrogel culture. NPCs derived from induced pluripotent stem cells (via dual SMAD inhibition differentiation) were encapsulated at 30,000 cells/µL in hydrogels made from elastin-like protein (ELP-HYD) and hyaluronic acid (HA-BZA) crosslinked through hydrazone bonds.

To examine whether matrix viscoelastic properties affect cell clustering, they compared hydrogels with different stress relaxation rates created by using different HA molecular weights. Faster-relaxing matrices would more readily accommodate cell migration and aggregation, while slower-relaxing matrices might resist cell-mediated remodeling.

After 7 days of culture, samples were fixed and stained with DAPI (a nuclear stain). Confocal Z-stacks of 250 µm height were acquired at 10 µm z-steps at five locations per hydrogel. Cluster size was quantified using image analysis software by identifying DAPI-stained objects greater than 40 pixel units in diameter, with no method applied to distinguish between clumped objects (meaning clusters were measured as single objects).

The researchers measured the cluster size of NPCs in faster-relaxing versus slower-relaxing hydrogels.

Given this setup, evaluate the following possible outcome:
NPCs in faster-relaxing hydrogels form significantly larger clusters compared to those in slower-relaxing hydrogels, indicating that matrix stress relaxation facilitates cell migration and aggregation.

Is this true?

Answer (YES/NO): NO